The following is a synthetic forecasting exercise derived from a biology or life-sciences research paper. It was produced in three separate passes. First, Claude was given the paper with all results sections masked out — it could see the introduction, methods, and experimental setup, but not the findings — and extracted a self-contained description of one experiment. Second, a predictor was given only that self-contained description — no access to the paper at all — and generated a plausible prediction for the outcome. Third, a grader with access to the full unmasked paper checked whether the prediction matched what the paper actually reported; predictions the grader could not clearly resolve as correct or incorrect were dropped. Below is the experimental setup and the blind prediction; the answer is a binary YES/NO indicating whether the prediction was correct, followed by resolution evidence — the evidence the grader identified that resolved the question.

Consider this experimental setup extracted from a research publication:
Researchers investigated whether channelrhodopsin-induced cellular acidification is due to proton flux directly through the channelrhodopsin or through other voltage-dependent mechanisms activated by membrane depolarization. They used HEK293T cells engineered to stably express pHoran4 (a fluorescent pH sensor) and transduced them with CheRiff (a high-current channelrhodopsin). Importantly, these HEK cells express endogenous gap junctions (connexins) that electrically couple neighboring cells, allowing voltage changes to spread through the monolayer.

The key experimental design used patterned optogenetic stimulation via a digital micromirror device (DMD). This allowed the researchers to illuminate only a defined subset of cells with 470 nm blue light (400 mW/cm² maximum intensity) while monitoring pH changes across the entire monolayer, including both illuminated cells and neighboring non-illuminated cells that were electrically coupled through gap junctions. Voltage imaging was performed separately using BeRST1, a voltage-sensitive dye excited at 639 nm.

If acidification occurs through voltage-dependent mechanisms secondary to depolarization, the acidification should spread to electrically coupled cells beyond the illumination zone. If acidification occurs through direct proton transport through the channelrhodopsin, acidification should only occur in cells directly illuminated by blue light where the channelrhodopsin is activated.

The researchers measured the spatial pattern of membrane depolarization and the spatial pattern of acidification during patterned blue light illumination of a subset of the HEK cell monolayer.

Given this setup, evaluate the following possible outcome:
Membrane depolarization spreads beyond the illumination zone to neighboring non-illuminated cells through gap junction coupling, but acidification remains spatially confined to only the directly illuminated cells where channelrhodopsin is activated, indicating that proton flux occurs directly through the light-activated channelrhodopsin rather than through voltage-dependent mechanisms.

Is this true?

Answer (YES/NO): YES